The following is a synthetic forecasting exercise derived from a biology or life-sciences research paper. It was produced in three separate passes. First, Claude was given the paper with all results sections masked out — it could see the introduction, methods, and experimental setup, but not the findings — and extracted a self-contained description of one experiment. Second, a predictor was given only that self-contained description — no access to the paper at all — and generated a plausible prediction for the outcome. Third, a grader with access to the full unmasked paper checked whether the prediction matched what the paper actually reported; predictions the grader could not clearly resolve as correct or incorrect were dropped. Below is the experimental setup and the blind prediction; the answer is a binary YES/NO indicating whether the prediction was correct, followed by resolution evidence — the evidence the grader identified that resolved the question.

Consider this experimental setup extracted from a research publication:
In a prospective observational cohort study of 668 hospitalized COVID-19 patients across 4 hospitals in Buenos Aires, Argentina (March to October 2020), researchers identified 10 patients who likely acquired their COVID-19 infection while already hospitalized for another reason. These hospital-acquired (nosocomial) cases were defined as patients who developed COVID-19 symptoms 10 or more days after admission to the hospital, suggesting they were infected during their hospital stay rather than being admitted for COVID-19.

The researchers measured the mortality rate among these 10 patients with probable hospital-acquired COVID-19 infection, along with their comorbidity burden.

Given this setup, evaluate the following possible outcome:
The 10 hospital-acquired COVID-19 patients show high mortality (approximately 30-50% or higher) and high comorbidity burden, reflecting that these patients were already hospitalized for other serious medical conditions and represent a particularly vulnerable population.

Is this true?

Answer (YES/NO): YES